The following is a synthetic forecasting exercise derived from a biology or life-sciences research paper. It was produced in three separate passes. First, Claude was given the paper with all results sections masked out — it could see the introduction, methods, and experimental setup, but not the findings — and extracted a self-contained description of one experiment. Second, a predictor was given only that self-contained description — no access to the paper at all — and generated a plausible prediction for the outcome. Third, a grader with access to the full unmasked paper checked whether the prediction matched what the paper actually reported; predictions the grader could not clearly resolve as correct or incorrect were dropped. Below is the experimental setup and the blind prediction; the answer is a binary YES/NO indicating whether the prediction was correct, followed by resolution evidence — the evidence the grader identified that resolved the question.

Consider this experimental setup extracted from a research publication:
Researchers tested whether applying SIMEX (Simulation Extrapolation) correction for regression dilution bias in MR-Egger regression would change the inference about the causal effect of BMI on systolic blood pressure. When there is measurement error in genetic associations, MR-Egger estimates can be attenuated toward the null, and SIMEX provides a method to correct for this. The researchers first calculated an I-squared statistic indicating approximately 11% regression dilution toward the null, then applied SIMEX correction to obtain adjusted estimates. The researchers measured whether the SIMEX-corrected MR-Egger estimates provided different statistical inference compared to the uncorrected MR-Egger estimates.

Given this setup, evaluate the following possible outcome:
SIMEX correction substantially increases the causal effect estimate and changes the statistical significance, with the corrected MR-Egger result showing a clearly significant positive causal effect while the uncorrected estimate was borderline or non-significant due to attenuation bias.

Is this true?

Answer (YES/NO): NO